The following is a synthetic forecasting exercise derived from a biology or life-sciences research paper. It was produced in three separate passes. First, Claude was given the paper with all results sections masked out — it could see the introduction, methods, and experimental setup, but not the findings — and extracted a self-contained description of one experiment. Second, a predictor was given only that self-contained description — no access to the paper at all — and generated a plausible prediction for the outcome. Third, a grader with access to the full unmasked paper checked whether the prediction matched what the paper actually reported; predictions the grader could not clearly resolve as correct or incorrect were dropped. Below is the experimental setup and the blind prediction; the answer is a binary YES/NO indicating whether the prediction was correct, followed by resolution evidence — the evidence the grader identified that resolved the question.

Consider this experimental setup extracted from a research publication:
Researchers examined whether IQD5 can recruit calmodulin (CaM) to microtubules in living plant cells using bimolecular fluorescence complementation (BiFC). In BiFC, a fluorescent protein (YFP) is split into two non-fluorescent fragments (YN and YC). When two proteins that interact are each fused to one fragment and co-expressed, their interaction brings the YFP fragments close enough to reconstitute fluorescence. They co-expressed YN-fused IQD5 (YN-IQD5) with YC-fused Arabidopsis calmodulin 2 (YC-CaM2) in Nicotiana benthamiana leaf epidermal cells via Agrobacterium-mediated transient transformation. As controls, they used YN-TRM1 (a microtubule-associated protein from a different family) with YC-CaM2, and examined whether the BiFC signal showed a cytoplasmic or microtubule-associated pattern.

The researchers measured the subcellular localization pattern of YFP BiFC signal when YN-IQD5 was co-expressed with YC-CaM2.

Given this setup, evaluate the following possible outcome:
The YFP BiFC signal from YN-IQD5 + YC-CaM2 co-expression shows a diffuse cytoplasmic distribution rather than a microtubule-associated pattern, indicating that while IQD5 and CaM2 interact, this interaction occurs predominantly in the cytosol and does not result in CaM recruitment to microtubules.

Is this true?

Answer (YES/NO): NO